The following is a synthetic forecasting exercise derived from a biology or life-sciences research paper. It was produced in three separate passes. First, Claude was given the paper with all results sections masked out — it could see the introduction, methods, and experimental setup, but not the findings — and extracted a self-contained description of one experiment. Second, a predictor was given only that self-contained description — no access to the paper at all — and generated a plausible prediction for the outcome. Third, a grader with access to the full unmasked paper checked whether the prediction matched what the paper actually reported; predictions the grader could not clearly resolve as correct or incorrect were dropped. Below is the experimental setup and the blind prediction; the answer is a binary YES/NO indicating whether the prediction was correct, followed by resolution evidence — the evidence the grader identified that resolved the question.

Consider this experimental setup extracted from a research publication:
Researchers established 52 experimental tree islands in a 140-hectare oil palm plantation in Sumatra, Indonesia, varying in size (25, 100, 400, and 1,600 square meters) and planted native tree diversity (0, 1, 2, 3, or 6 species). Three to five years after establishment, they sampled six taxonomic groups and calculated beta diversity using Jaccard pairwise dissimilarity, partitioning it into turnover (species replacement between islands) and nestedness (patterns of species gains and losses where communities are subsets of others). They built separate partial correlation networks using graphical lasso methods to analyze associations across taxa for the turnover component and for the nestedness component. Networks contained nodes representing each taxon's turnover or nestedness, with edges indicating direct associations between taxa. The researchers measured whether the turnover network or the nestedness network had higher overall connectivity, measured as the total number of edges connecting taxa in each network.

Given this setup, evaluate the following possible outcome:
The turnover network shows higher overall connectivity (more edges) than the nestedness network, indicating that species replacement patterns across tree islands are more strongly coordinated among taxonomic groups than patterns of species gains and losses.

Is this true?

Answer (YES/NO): YES